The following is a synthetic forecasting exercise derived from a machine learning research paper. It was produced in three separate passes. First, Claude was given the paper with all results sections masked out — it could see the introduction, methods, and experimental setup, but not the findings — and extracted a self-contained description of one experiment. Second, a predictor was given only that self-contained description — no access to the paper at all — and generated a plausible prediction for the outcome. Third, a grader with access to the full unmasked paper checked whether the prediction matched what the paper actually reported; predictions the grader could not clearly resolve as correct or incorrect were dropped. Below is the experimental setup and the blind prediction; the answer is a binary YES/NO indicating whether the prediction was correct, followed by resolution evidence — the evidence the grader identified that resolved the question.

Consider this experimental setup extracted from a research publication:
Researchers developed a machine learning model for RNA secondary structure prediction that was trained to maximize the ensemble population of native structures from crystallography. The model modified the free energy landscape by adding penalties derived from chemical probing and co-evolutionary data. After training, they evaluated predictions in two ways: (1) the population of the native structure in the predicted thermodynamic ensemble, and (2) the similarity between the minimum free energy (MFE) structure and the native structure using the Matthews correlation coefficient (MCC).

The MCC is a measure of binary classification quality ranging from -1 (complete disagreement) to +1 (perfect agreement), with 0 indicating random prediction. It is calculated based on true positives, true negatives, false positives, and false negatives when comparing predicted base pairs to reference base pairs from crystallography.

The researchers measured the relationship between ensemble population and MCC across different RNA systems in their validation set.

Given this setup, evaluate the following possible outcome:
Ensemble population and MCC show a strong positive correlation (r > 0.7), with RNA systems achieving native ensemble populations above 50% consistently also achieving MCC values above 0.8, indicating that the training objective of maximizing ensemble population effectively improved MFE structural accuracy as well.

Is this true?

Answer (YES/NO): NO